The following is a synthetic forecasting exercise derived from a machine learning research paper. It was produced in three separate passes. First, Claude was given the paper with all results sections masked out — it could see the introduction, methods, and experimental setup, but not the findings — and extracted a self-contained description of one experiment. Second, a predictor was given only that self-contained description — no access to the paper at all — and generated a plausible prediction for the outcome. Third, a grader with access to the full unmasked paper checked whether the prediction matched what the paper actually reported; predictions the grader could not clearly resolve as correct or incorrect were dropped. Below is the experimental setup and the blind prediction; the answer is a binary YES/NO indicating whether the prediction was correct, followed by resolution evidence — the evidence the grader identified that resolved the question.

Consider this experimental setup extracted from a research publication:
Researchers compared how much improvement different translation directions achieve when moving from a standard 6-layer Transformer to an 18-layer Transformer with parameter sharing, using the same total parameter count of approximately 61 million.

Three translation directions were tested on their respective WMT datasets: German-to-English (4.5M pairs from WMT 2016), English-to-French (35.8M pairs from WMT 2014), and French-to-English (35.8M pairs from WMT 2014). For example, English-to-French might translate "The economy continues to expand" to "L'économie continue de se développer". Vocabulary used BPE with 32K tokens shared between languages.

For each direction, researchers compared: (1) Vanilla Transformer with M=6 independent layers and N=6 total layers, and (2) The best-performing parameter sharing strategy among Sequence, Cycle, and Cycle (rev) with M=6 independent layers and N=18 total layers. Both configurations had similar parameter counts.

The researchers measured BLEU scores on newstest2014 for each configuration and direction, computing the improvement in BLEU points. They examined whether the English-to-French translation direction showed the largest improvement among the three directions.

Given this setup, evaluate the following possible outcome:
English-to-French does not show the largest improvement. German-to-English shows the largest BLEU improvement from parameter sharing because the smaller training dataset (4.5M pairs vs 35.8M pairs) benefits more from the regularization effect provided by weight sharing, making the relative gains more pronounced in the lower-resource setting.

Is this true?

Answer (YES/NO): NO